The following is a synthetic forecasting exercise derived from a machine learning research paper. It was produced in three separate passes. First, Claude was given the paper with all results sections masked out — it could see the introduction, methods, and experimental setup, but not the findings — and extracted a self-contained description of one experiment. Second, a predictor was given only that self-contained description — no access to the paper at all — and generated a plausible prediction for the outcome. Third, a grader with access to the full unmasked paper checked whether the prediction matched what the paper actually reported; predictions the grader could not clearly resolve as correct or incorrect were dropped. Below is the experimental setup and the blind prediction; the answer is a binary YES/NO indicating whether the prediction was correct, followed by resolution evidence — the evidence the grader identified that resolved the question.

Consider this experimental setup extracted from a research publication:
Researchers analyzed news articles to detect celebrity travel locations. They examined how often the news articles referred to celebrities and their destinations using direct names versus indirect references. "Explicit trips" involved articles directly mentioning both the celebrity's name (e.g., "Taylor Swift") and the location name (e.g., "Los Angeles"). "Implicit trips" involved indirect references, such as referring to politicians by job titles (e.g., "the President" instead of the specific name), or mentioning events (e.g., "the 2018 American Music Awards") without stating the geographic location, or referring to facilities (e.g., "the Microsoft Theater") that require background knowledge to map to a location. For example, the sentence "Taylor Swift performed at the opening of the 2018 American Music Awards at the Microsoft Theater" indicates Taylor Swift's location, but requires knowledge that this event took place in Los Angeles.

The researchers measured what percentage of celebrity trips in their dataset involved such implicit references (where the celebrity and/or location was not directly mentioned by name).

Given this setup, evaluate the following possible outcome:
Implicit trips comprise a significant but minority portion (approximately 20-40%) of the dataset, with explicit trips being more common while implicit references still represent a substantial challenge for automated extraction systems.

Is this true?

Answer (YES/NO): YES